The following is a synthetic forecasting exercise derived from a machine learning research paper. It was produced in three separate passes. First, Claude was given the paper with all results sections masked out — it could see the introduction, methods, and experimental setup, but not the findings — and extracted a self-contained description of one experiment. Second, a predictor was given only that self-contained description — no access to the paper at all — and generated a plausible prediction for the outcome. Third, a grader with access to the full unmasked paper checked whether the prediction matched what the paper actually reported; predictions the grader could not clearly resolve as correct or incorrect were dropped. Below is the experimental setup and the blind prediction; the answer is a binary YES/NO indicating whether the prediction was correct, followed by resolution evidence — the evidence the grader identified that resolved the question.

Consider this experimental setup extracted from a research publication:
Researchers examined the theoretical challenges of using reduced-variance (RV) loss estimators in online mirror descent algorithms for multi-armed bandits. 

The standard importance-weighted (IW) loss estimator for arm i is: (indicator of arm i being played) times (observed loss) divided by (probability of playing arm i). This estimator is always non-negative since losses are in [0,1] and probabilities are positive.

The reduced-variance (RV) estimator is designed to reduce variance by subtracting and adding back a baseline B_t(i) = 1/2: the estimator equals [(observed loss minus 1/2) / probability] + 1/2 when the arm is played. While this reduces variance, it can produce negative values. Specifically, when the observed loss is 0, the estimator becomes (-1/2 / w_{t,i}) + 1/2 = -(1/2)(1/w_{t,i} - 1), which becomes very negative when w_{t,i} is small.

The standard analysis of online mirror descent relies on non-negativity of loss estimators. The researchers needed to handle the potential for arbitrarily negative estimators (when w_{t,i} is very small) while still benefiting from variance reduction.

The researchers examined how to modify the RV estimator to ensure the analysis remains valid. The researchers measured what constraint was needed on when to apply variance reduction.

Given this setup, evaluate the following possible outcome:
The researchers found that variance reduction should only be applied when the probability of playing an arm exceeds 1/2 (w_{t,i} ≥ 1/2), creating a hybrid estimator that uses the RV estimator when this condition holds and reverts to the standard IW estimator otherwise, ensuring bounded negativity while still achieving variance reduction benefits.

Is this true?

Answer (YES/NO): NO